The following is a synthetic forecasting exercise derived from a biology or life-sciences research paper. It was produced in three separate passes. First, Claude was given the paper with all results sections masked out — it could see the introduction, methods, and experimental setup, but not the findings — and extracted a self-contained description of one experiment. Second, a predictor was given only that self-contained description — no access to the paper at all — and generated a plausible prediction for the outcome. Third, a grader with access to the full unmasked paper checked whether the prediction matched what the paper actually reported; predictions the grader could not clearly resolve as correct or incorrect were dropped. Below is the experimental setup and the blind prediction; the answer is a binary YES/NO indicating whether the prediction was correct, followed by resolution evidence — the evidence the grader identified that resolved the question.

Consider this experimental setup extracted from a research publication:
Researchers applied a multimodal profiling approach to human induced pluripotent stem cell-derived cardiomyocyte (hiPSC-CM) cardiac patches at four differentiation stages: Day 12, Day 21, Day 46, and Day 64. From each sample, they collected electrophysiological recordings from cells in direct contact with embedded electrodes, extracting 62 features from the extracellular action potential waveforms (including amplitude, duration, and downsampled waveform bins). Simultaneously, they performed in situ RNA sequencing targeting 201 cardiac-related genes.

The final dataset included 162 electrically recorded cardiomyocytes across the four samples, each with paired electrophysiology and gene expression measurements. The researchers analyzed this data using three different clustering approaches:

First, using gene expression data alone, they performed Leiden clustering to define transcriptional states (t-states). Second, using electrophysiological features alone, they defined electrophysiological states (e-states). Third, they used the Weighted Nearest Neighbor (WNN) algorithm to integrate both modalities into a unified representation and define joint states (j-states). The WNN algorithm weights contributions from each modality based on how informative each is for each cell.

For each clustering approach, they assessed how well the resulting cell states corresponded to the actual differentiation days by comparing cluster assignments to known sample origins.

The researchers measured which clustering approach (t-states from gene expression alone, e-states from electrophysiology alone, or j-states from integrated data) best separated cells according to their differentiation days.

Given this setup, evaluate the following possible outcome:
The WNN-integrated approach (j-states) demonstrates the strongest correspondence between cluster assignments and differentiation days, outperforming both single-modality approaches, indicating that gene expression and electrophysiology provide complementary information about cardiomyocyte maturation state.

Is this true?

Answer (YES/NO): YES